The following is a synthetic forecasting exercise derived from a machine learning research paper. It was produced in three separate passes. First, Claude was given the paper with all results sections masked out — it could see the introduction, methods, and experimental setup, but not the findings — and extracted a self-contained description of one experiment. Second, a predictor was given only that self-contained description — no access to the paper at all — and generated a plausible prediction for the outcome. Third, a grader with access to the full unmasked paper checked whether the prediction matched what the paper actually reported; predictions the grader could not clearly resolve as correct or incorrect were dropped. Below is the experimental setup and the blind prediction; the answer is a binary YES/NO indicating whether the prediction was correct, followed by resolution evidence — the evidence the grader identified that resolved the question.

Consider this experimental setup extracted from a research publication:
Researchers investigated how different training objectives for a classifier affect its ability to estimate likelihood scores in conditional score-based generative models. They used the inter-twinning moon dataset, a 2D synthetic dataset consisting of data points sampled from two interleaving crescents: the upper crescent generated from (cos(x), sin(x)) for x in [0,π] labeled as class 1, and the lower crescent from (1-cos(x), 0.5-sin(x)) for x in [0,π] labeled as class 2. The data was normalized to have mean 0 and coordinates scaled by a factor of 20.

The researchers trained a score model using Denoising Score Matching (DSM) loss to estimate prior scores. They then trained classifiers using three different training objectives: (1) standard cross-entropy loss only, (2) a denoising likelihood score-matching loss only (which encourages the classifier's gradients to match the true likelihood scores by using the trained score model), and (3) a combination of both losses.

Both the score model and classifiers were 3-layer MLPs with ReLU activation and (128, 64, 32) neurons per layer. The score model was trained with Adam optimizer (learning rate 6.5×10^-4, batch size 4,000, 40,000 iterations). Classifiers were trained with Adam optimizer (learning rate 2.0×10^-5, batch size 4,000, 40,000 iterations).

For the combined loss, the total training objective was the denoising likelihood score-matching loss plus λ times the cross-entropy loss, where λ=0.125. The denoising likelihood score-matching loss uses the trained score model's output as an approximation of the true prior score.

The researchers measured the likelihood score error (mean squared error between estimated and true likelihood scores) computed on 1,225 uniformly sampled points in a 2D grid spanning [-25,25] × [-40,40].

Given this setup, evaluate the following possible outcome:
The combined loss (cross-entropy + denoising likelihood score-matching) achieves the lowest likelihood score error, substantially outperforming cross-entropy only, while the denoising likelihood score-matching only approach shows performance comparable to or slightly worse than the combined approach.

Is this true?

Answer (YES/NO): YES